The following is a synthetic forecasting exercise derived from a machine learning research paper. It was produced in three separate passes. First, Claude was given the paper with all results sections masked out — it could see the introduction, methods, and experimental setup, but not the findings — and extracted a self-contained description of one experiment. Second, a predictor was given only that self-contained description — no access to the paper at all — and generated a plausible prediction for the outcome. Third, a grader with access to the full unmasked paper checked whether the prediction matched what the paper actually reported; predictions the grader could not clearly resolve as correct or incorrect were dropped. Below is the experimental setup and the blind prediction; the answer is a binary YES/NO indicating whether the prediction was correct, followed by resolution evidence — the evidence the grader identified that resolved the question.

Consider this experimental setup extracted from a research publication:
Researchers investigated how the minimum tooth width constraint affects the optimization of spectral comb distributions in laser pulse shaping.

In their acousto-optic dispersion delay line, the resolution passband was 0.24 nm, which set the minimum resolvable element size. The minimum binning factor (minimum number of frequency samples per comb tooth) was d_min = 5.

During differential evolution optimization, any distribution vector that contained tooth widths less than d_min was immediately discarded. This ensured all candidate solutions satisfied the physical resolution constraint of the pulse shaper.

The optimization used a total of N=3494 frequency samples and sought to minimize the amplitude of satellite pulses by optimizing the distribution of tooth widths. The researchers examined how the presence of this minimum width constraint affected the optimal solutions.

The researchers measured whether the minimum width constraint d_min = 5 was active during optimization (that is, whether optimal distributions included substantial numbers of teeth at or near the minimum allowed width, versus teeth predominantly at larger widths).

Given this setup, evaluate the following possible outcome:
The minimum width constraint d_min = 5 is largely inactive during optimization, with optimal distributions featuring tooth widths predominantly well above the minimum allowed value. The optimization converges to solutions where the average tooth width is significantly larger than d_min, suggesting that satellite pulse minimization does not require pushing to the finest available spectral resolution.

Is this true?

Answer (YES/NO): NO